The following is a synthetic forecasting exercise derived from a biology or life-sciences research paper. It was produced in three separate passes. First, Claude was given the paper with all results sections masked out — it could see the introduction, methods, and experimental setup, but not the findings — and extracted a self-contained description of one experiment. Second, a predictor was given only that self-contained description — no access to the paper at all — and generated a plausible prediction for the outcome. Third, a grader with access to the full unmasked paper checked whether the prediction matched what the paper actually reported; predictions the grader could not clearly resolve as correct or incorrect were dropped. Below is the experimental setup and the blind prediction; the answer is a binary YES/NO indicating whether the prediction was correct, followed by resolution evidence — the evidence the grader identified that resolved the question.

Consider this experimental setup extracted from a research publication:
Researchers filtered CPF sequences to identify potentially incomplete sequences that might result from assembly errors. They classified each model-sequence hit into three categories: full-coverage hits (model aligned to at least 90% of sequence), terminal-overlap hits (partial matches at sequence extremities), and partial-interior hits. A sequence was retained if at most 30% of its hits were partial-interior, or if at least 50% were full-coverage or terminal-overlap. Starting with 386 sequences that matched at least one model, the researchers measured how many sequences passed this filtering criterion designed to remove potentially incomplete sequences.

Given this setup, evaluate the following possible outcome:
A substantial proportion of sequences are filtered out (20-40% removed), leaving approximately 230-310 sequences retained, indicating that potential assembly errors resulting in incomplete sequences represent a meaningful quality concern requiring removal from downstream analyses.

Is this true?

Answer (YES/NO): YES